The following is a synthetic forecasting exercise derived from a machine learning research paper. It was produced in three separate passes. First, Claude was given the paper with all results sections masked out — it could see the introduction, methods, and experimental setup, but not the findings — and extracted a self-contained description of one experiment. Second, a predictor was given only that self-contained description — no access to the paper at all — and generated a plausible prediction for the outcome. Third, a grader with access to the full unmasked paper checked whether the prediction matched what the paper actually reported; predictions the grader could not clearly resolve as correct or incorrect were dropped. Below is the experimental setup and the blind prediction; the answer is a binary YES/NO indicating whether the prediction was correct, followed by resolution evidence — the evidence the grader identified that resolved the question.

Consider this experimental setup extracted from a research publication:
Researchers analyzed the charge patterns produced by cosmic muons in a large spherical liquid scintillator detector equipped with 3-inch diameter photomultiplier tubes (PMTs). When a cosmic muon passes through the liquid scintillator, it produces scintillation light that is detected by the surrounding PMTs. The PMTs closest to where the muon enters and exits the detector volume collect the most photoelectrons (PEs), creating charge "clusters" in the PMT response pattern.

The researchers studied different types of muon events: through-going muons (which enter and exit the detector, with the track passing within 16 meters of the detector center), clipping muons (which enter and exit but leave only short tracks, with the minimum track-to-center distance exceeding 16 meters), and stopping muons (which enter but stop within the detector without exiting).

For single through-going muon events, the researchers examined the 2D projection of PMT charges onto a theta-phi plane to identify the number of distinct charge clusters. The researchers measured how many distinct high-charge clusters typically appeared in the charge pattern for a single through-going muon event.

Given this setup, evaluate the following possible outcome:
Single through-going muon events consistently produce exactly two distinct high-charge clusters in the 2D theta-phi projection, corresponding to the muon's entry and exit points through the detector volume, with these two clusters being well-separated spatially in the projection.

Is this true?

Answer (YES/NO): YES